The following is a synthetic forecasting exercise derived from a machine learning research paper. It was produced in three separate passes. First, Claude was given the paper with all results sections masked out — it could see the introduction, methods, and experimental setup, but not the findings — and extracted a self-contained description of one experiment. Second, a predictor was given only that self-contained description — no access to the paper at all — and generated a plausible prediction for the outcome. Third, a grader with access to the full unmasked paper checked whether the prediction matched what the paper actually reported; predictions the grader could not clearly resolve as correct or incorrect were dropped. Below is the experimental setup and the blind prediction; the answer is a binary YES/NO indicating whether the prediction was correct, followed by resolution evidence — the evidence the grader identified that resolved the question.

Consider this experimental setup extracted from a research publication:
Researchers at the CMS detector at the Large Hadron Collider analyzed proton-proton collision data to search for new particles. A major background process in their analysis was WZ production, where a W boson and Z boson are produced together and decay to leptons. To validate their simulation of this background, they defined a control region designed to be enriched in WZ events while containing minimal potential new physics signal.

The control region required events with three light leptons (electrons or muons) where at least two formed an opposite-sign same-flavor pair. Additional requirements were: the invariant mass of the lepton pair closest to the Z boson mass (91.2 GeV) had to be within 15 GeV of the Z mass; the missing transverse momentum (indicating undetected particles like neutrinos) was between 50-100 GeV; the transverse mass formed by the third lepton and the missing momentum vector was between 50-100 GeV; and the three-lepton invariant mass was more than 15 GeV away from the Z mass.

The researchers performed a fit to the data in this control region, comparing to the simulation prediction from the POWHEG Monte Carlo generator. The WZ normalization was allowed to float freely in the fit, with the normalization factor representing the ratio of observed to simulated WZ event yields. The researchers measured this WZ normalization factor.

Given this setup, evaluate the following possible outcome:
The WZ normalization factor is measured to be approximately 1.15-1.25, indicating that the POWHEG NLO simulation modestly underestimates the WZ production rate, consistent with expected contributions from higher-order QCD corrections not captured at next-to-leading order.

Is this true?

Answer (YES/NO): YES